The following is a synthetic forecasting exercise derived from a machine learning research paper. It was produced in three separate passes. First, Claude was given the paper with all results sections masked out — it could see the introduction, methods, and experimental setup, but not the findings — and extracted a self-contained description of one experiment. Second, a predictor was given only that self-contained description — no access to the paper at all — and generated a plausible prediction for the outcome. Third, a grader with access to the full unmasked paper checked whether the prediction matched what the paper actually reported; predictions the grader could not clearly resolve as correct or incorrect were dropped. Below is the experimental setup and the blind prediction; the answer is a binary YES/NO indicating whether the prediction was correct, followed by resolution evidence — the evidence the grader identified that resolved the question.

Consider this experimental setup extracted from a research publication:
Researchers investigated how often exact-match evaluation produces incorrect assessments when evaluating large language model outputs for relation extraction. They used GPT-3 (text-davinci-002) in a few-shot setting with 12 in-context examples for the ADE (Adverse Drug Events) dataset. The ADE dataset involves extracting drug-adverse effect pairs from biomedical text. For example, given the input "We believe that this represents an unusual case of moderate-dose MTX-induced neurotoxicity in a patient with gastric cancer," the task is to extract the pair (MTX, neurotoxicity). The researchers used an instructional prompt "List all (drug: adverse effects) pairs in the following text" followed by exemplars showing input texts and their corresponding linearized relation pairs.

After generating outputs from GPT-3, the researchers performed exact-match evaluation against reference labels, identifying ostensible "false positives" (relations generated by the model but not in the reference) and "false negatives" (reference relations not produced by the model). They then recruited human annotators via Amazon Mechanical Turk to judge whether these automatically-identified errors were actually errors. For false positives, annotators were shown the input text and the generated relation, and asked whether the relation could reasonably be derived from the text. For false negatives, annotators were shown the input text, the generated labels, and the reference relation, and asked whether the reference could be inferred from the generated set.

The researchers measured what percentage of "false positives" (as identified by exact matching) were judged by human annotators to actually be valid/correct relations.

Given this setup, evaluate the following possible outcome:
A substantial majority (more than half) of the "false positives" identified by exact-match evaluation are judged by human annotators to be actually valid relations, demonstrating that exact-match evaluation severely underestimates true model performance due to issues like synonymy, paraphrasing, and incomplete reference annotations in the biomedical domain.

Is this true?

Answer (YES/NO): NO